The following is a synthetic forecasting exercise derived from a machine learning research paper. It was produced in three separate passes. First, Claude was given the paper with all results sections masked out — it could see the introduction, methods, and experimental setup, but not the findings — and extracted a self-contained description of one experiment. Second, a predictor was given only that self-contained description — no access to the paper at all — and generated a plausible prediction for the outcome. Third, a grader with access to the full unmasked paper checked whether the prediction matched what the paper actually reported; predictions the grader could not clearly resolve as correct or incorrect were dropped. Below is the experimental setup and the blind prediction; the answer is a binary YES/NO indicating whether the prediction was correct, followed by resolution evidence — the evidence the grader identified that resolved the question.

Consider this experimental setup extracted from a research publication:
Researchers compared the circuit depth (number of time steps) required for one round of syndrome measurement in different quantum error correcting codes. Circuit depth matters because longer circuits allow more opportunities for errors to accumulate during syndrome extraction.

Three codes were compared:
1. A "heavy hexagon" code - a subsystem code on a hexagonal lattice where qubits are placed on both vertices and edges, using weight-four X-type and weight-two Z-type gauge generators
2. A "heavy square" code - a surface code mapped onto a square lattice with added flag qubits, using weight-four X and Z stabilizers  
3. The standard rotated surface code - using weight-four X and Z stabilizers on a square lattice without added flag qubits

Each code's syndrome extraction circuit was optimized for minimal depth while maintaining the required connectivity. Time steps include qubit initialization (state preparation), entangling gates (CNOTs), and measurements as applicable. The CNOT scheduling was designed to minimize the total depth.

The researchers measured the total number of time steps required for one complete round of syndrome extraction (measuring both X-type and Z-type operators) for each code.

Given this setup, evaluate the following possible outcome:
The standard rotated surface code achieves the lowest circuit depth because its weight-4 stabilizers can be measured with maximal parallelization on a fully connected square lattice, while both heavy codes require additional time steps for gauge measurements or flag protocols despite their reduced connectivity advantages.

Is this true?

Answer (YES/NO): YES